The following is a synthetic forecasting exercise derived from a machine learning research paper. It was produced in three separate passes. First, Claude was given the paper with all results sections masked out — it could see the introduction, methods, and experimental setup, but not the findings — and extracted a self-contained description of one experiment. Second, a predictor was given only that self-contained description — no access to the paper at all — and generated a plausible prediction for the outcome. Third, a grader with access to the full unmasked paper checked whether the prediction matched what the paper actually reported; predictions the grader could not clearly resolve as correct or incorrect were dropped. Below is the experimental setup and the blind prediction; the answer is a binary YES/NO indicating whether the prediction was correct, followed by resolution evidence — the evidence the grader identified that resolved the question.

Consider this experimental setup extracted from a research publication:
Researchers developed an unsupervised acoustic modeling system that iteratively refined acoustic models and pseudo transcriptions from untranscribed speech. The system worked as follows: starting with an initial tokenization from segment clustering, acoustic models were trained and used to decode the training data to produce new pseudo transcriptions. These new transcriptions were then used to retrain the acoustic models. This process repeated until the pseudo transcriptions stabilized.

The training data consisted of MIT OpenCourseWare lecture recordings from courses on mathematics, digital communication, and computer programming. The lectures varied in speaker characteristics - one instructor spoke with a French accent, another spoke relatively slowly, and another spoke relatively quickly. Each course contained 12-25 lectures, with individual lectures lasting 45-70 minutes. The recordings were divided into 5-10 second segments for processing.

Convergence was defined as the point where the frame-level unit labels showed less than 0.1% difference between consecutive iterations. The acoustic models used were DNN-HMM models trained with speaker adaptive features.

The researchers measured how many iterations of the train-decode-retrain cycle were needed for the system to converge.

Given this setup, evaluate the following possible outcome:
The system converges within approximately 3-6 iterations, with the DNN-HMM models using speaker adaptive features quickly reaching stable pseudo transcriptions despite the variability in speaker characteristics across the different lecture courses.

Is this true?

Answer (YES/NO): YES